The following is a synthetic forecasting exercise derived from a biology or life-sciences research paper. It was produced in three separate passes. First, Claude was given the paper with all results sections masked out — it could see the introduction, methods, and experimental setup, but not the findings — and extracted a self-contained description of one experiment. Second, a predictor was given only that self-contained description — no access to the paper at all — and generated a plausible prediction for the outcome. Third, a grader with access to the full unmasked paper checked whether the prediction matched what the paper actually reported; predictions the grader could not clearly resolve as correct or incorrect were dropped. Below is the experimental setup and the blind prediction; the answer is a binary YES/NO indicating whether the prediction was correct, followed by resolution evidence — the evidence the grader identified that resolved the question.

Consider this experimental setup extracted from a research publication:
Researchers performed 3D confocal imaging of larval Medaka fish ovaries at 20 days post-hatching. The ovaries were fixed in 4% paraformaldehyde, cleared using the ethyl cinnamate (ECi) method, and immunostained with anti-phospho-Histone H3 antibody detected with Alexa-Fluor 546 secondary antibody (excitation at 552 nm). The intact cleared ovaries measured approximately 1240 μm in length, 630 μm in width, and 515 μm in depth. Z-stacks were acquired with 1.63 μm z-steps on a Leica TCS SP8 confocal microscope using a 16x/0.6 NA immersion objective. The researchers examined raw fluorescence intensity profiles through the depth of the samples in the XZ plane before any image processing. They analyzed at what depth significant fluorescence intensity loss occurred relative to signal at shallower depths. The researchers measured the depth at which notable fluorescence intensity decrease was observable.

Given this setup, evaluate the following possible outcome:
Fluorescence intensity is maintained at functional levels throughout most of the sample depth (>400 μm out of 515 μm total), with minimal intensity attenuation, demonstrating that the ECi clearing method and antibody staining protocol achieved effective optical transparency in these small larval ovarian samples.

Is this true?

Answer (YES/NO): NO